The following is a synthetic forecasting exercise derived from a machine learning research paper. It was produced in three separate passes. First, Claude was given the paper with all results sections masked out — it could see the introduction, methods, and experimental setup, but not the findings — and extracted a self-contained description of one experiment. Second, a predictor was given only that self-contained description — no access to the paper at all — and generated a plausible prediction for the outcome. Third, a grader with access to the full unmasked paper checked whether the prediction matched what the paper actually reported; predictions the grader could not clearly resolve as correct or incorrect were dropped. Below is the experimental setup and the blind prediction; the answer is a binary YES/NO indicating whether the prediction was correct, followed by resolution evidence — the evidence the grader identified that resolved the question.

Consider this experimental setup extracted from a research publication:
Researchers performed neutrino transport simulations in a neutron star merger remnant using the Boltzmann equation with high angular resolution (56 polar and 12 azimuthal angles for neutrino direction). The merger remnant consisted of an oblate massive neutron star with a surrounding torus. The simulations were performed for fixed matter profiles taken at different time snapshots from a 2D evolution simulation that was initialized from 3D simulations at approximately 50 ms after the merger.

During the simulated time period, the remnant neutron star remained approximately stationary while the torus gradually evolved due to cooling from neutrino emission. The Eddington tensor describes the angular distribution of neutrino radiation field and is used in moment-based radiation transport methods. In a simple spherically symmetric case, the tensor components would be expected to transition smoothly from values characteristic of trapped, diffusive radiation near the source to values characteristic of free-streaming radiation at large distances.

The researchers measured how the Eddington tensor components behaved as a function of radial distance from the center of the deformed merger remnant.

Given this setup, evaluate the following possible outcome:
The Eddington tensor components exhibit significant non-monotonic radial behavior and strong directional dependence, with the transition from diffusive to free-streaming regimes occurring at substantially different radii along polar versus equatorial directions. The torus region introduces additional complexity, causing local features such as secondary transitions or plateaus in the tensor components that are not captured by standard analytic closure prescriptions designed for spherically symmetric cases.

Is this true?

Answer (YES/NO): YES